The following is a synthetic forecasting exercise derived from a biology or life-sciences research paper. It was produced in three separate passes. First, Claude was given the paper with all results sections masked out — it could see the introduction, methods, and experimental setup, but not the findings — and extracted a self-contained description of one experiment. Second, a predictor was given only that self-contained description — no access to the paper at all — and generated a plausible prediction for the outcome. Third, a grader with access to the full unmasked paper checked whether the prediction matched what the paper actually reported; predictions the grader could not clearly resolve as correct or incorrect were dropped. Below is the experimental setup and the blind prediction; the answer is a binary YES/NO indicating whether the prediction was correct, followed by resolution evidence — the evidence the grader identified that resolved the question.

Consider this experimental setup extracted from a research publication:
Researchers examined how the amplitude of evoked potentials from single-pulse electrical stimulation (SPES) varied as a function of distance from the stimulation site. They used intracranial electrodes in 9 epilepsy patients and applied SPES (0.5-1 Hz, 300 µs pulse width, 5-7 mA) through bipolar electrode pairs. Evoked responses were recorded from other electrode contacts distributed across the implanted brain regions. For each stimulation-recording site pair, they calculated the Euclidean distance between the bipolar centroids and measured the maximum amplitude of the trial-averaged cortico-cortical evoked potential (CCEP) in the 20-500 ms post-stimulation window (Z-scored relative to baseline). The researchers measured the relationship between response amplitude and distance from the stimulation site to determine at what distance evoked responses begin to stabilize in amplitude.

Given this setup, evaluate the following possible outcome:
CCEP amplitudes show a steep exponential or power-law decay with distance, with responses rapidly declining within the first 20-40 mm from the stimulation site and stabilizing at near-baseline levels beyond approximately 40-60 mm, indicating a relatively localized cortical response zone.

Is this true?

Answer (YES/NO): NO